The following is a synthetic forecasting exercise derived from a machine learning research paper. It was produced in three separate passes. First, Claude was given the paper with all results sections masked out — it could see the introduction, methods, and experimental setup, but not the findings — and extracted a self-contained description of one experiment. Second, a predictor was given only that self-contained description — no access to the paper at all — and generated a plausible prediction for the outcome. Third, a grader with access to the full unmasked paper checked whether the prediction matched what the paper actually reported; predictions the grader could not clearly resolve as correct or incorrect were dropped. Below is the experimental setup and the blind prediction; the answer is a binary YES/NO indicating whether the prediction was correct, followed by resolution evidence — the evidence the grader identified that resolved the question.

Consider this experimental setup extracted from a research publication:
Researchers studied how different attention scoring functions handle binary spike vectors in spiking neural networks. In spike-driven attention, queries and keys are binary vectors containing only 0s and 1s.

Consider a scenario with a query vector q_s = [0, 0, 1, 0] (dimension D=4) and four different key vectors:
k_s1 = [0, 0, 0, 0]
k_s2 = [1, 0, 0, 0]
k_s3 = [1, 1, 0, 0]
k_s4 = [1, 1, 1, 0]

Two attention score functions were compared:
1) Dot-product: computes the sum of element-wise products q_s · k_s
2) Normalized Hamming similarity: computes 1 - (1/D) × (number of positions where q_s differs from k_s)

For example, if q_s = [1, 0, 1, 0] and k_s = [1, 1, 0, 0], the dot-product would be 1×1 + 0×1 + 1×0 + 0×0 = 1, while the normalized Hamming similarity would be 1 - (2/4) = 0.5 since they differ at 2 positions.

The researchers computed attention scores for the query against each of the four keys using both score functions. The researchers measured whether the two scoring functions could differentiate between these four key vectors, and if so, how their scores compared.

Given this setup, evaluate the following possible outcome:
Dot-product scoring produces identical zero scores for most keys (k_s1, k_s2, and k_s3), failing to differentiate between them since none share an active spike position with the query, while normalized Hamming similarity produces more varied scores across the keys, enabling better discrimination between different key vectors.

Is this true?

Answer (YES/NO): NO